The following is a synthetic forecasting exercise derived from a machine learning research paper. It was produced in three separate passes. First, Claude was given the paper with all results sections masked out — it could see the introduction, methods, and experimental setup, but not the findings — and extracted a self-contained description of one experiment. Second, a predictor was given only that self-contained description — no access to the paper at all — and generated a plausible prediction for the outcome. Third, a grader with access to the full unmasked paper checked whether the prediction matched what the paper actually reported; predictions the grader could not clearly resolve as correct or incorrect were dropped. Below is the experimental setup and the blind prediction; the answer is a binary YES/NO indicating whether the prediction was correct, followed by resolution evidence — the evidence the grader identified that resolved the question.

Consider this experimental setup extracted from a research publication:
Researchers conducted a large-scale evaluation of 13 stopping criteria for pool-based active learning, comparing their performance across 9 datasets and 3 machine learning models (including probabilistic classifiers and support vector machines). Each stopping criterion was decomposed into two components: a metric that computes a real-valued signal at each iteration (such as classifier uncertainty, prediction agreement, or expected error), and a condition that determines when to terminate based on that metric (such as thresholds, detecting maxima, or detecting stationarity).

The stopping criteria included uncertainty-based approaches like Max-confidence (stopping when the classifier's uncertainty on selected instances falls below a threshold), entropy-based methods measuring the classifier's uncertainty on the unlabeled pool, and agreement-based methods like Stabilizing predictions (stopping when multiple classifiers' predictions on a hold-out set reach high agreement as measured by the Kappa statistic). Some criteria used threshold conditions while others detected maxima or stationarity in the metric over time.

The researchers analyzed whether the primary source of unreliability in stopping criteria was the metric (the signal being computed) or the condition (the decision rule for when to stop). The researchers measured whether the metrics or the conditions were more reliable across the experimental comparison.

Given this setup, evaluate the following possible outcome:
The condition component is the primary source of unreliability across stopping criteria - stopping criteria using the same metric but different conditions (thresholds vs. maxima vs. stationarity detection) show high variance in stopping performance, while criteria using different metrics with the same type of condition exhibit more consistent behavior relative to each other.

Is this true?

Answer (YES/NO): YES